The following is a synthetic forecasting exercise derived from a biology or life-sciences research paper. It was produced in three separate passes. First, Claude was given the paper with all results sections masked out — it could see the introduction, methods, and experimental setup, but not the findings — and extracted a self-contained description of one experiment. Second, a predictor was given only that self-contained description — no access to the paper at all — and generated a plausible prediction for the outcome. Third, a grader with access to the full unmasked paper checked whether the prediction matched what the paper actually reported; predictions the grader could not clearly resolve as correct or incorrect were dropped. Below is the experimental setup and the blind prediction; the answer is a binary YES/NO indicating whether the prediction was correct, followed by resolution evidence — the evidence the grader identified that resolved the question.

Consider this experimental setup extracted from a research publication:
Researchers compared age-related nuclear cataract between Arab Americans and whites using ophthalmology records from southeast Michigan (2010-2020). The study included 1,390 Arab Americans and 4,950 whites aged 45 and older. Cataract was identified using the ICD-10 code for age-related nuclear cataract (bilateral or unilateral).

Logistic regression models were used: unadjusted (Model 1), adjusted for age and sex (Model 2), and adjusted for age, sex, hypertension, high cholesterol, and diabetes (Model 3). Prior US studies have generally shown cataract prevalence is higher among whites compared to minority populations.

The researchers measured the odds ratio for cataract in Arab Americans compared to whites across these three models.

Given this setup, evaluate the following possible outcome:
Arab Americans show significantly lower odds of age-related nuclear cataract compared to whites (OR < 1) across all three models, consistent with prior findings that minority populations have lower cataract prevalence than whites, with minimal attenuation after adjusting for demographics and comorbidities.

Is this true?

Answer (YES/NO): NO